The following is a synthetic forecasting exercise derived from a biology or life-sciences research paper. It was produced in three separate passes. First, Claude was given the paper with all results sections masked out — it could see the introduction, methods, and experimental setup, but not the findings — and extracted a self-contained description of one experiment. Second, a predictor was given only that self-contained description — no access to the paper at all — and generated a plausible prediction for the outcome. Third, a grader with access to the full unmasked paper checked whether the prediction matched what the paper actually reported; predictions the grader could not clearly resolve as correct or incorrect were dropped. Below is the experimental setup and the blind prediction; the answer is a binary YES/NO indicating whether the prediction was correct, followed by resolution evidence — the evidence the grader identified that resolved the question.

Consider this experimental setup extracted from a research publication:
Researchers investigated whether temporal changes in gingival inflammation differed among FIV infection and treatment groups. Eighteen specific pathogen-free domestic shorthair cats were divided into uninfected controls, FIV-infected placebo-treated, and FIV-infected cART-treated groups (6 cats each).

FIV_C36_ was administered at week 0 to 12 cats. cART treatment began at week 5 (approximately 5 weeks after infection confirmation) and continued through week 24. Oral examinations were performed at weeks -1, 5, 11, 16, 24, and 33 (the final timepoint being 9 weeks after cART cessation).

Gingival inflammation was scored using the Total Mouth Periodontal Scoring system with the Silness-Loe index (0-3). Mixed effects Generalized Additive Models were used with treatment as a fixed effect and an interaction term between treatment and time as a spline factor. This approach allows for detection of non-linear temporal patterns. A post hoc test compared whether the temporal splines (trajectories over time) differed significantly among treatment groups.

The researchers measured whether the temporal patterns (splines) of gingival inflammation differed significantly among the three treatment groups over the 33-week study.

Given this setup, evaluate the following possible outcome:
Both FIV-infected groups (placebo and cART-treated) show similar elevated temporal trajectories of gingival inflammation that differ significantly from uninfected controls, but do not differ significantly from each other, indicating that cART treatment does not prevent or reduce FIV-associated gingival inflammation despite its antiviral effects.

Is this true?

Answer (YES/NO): NO